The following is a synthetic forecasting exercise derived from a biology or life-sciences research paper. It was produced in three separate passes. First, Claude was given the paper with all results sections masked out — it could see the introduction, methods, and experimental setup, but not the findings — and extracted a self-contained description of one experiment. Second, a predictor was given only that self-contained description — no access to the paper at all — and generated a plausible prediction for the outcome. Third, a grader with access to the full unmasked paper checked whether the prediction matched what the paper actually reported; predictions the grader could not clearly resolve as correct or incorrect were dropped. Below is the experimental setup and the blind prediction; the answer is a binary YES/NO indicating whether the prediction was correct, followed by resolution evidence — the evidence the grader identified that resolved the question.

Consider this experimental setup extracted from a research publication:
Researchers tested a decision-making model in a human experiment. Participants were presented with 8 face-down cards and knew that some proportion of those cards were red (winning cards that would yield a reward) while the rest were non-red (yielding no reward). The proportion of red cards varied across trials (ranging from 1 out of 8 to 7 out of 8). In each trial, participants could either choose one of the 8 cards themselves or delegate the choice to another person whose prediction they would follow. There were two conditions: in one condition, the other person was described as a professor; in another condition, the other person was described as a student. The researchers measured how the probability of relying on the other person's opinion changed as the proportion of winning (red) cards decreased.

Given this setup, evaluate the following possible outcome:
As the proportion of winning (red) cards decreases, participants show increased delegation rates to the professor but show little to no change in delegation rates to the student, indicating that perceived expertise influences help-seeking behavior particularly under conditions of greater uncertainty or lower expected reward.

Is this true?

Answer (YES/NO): NO